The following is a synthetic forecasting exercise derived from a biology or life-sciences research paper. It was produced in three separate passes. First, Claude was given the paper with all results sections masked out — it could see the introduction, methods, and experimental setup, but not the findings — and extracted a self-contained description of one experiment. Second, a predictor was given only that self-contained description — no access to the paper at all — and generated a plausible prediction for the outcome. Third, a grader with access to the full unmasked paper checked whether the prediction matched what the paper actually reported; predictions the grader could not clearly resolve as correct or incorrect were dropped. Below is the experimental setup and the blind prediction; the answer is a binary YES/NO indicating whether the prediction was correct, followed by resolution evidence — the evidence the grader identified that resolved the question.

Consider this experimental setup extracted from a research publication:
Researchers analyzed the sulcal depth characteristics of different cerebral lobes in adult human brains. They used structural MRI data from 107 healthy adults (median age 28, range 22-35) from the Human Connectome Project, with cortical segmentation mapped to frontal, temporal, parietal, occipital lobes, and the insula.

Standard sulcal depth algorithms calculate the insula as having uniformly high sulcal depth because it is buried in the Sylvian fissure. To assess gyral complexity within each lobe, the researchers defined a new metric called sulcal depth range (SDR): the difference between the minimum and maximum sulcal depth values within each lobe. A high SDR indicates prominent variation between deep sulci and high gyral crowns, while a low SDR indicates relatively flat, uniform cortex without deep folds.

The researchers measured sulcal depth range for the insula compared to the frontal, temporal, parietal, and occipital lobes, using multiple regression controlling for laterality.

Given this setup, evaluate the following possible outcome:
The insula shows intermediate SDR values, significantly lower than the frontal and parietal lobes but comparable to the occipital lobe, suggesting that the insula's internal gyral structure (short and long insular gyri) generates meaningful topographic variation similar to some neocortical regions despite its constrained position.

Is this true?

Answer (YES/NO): NO